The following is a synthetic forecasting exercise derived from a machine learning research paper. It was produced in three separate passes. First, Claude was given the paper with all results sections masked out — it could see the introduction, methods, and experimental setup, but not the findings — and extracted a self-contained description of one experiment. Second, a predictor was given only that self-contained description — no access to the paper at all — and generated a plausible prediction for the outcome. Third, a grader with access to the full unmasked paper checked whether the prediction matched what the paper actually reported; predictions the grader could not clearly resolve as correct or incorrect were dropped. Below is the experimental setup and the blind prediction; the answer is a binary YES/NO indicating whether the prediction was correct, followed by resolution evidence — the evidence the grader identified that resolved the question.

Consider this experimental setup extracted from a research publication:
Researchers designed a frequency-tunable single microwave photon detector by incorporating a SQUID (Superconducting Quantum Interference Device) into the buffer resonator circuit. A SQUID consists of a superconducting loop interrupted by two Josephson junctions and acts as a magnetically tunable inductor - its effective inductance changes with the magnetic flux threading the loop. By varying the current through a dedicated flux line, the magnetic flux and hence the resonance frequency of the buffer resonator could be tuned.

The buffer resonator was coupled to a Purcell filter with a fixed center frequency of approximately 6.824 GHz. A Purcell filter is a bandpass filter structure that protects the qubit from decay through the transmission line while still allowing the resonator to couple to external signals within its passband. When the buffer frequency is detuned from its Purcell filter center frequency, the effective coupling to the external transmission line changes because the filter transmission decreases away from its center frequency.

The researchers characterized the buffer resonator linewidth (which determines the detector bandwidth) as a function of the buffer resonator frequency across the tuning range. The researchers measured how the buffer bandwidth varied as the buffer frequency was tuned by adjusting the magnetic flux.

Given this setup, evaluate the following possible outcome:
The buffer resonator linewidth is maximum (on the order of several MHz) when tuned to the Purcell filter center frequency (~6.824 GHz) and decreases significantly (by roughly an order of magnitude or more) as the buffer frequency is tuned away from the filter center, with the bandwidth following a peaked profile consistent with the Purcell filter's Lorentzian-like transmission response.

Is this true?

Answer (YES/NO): YES